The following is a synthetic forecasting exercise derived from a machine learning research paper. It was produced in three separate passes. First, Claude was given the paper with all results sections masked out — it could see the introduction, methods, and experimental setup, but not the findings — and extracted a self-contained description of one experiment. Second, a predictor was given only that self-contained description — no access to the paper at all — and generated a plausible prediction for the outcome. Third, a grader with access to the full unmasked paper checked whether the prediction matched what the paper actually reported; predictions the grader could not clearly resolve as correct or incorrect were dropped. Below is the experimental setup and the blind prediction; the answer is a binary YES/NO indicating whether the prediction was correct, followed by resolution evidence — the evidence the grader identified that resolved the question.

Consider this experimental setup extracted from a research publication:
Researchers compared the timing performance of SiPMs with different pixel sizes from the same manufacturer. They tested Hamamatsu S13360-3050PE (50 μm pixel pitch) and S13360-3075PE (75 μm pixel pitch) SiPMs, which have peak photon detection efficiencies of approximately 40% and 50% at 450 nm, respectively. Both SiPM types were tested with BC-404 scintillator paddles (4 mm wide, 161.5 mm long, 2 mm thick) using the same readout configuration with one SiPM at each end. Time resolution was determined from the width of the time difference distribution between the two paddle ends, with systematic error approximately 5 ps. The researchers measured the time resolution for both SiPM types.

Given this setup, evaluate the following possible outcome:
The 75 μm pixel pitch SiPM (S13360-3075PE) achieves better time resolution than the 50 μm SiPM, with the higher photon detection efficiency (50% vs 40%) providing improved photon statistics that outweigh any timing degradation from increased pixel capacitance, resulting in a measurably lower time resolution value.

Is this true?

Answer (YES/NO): YES